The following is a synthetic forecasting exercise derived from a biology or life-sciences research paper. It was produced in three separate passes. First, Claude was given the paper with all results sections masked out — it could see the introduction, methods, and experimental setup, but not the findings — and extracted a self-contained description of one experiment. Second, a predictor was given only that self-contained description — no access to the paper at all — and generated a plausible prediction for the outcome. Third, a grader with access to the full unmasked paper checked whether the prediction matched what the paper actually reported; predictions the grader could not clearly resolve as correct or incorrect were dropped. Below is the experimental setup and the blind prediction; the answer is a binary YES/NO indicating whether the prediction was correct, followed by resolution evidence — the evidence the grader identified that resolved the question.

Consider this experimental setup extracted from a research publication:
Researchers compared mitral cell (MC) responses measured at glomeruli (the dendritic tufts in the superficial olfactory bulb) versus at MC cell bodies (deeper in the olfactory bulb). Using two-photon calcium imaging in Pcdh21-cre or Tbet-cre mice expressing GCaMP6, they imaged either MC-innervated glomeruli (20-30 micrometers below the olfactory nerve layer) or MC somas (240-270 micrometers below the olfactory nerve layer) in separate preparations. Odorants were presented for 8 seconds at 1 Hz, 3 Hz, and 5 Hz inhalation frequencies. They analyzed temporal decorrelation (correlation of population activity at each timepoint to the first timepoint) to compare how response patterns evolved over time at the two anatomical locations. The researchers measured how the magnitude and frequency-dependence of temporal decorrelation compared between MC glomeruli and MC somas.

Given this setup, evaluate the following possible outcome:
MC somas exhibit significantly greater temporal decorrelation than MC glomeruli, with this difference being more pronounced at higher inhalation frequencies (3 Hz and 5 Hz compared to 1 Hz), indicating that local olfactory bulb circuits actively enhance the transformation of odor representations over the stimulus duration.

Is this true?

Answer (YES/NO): NO